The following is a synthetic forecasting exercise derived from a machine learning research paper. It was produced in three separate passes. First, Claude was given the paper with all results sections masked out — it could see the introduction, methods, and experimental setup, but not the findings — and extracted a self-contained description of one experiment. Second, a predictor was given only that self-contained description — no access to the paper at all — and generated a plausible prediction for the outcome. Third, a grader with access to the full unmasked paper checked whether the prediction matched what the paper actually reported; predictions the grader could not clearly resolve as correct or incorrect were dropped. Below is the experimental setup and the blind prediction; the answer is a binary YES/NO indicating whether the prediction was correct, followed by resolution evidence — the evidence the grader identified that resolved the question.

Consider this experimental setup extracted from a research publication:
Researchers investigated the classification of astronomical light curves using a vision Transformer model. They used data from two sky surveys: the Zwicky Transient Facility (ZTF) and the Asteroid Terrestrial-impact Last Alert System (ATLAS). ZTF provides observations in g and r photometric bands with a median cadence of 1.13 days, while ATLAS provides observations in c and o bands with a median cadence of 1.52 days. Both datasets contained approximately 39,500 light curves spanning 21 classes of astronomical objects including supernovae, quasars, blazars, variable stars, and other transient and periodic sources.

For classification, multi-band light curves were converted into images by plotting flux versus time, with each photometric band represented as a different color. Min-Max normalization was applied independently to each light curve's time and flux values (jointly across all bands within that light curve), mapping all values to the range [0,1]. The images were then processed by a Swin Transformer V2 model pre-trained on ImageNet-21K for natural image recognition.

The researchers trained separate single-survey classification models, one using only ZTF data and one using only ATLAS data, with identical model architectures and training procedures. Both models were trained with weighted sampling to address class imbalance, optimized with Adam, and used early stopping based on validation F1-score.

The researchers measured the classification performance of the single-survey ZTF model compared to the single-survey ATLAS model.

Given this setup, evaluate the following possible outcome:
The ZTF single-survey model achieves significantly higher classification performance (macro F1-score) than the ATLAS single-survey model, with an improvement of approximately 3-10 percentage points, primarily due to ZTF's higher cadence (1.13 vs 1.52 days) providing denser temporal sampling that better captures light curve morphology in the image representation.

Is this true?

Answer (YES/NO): NO